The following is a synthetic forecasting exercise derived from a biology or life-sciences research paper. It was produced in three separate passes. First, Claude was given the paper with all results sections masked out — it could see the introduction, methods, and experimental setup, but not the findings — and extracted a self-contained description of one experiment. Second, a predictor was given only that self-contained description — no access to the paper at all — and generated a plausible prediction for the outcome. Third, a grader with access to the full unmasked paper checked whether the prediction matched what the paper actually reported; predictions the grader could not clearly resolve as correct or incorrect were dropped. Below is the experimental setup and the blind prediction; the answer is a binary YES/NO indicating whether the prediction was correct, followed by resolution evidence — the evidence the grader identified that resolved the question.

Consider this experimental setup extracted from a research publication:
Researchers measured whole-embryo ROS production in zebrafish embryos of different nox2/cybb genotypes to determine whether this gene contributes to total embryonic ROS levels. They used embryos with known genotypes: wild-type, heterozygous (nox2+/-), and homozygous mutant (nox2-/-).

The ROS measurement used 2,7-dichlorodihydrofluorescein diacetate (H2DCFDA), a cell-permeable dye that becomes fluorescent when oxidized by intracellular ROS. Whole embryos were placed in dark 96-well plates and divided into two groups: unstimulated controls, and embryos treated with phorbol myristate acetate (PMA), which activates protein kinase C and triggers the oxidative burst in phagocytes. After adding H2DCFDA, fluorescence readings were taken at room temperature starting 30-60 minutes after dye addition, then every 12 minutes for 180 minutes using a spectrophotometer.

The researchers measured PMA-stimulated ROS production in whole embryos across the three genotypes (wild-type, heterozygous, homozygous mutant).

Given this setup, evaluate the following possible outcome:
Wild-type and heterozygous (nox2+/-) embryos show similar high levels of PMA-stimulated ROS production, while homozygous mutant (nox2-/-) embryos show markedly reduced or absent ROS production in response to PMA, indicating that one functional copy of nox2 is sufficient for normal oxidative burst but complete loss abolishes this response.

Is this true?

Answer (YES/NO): NO